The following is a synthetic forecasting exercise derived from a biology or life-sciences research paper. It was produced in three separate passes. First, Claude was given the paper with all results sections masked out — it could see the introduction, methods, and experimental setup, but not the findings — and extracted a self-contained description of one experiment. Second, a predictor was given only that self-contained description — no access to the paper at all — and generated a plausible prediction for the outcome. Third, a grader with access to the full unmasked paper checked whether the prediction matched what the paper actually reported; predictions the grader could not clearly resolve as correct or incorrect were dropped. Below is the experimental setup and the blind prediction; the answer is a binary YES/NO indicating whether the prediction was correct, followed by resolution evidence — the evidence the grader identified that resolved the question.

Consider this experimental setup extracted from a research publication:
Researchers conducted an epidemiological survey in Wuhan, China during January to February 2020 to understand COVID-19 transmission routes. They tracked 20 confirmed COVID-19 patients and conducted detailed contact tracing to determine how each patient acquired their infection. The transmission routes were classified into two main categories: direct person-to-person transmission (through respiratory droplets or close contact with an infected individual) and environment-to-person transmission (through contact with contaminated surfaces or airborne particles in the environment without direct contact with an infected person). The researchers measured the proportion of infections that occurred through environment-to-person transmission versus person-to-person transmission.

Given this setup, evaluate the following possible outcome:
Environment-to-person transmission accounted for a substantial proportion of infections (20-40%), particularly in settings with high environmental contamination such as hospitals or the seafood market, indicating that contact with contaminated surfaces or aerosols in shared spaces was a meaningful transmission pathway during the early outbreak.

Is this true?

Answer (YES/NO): NO